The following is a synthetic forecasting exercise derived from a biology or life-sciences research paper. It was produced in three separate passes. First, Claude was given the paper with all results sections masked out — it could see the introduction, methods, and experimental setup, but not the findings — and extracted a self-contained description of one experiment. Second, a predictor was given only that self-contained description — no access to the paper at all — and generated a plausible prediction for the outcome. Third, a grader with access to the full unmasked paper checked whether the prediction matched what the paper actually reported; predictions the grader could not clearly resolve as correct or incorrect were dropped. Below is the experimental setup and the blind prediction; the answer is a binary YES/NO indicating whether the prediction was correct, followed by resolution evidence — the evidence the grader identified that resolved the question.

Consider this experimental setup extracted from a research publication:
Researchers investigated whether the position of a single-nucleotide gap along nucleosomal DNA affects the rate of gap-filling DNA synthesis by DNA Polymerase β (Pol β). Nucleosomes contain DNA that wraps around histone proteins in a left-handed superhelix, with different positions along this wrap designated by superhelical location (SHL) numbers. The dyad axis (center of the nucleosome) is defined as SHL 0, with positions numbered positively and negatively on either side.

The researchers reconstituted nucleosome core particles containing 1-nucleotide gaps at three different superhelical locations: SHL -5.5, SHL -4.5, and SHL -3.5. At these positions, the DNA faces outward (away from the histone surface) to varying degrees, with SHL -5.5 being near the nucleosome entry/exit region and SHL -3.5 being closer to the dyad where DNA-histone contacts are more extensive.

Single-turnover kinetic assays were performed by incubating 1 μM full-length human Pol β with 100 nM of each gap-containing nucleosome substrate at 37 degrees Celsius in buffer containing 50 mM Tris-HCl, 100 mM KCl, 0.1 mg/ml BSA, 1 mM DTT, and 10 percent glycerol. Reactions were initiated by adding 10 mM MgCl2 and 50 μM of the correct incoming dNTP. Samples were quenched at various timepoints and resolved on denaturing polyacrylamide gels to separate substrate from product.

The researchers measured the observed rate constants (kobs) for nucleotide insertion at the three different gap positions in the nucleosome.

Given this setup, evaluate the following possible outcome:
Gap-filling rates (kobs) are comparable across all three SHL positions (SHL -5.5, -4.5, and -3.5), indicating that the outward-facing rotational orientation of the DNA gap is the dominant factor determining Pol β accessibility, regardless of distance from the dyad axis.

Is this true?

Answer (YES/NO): NO